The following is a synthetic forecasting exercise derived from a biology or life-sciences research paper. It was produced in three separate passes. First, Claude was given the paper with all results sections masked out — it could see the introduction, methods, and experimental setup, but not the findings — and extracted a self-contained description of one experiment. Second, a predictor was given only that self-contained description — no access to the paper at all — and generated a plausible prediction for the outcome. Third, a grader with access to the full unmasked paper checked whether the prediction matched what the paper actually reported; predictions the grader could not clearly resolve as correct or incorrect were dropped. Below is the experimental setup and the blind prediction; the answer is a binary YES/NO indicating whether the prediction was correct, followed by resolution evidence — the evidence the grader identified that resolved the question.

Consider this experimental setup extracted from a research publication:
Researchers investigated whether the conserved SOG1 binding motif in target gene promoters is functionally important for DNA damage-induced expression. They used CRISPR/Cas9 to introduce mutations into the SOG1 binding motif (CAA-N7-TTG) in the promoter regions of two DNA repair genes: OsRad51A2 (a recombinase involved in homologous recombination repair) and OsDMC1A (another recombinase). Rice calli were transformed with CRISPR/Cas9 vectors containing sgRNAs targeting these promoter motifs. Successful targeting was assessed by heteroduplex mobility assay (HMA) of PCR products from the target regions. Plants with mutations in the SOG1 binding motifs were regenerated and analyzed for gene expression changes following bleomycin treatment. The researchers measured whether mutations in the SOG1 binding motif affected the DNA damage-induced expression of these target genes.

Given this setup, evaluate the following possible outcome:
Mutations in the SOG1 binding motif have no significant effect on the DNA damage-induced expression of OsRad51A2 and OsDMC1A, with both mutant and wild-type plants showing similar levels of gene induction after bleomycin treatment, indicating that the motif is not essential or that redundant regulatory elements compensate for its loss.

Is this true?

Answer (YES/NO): NO